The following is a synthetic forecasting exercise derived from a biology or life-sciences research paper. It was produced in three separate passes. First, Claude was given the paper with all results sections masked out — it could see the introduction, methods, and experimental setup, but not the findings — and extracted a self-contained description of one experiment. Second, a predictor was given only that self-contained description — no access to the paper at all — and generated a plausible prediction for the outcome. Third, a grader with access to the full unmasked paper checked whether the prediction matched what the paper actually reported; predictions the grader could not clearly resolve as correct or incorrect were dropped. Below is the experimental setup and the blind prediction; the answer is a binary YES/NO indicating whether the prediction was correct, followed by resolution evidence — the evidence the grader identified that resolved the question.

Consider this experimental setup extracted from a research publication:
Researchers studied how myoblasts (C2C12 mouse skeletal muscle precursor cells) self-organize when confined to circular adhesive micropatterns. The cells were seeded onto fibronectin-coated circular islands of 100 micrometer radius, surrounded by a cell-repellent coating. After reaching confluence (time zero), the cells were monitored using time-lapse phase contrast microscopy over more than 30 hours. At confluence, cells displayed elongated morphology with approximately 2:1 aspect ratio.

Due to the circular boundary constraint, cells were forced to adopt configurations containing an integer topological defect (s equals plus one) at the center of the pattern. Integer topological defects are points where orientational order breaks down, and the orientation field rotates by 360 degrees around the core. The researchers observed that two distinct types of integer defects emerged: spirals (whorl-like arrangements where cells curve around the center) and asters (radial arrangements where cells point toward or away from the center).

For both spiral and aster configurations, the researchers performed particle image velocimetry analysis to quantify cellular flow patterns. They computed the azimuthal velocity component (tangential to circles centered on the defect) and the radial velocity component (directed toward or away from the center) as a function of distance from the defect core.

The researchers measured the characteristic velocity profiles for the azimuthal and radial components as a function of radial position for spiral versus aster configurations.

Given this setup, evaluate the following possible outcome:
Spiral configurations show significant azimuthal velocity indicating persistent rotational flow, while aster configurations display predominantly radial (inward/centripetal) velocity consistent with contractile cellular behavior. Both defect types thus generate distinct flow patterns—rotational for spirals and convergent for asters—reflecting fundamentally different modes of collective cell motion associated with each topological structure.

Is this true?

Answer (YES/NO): YES